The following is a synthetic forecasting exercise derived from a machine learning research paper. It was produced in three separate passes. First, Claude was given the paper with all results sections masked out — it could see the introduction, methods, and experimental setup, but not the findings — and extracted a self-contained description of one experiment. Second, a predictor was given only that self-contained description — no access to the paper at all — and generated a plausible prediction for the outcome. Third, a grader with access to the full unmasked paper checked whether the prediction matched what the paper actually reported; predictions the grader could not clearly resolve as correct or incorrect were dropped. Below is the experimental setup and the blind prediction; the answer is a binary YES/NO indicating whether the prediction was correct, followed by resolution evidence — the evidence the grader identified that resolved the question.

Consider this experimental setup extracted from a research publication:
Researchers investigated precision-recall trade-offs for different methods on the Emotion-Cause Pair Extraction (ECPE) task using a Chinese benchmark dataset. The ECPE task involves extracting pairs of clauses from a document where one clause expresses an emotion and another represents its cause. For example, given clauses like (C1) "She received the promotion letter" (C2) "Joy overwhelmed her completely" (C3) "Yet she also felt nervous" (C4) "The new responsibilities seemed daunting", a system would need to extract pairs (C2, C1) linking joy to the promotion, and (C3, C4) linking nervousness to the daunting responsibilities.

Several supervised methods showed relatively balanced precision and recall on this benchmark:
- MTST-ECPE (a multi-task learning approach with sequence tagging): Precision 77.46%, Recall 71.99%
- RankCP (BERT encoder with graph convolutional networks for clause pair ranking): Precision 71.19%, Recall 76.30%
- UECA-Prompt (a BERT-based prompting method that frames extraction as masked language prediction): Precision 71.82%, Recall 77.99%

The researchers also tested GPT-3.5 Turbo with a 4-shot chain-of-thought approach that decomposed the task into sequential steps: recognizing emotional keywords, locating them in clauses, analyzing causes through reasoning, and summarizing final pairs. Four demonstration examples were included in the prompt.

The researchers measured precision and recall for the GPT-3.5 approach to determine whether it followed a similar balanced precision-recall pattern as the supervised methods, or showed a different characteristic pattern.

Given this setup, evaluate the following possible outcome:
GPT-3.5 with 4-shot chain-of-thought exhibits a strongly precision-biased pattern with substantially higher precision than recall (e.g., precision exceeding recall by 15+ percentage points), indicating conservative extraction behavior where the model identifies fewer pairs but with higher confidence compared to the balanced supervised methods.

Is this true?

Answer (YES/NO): NO